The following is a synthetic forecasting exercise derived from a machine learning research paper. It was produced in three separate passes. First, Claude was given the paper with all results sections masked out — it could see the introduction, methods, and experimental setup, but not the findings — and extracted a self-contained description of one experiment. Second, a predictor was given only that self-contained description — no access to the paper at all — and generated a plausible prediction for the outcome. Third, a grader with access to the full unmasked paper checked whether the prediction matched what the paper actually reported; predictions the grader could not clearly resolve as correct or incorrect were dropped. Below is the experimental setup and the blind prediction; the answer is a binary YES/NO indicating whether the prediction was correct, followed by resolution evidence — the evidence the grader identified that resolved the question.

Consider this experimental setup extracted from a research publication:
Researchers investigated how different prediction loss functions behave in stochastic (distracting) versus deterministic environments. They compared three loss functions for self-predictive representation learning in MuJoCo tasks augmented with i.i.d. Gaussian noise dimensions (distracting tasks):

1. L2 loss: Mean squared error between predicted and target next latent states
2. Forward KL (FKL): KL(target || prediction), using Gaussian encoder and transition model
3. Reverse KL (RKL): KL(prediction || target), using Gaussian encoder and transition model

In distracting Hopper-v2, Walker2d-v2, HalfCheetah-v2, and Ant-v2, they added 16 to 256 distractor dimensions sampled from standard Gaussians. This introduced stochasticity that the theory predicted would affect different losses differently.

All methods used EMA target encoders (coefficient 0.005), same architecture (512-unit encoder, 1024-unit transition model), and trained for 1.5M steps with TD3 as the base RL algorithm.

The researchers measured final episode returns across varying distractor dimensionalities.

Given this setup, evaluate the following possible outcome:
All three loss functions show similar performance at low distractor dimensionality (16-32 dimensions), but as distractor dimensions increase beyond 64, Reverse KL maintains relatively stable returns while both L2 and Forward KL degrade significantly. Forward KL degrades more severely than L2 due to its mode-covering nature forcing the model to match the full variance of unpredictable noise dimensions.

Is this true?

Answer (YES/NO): NO